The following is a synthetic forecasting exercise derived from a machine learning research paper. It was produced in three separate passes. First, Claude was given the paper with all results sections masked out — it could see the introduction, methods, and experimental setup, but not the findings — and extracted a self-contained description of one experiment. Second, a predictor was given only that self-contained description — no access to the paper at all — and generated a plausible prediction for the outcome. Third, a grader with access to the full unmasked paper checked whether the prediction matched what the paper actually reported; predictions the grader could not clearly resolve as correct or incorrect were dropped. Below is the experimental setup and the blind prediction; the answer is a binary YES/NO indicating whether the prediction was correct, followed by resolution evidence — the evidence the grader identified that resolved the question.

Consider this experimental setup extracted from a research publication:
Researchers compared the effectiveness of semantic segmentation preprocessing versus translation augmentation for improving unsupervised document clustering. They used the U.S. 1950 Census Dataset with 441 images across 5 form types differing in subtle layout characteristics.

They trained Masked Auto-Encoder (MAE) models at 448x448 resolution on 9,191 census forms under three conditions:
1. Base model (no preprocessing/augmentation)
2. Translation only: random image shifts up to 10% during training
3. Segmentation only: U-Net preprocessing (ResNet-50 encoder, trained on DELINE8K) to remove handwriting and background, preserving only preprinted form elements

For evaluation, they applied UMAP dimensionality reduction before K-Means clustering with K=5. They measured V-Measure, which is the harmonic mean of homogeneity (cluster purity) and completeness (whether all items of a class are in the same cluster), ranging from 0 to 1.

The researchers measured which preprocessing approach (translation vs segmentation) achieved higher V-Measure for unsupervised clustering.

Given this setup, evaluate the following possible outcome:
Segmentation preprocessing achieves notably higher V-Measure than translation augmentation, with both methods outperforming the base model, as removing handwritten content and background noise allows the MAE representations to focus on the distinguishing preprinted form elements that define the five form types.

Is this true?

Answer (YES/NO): YES